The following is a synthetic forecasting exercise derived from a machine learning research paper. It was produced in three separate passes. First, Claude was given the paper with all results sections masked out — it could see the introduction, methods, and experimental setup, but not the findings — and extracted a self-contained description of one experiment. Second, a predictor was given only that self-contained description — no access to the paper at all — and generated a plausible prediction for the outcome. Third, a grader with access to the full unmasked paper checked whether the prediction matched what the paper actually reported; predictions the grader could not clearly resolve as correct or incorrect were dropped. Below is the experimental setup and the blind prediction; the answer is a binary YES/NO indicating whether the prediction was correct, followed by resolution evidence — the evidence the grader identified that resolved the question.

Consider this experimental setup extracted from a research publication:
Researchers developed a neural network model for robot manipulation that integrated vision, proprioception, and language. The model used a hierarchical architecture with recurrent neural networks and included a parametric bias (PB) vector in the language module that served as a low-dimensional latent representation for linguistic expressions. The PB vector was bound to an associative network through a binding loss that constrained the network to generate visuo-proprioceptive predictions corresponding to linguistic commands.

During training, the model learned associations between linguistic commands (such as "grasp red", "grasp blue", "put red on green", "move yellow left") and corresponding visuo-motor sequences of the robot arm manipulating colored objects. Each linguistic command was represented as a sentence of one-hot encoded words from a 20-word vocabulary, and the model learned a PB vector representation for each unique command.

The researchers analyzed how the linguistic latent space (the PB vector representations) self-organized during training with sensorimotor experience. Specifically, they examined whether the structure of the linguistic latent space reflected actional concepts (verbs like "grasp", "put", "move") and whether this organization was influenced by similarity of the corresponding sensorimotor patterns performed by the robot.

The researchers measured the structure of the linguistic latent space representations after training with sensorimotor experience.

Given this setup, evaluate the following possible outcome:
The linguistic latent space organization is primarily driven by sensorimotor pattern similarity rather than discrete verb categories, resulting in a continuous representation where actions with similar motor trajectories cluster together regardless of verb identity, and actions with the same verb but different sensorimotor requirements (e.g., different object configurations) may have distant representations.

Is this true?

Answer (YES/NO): NO